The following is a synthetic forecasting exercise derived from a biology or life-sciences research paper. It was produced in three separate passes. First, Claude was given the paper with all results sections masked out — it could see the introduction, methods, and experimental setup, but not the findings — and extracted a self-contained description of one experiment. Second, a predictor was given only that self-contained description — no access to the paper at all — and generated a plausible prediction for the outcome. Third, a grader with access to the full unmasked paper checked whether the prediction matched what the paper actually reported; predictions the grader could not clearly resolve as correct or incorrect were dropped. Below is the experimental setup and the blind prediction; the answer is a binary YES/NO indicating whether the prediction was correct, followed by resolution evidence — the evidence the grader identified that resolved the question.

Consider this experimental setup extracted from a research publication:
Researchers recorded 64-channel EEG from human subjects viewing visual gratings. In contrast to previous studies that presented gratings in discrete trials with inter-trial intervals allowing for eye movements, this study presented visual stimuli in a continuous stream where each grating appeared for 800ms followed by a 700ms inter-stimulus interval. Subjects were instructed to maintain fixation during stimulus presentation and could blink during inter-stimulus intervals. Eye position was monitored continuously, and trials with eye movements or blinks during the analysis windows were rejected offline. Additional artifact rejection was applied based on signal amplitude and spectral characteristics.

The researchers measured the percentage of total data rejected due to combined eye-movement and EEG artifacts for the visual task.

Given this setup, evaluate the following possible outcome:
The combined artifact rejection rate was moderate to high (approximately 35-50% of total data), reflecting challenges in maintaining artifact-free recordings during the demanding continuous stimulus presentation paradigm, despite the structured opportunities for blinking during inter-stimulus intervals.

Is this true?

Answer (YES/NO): YES